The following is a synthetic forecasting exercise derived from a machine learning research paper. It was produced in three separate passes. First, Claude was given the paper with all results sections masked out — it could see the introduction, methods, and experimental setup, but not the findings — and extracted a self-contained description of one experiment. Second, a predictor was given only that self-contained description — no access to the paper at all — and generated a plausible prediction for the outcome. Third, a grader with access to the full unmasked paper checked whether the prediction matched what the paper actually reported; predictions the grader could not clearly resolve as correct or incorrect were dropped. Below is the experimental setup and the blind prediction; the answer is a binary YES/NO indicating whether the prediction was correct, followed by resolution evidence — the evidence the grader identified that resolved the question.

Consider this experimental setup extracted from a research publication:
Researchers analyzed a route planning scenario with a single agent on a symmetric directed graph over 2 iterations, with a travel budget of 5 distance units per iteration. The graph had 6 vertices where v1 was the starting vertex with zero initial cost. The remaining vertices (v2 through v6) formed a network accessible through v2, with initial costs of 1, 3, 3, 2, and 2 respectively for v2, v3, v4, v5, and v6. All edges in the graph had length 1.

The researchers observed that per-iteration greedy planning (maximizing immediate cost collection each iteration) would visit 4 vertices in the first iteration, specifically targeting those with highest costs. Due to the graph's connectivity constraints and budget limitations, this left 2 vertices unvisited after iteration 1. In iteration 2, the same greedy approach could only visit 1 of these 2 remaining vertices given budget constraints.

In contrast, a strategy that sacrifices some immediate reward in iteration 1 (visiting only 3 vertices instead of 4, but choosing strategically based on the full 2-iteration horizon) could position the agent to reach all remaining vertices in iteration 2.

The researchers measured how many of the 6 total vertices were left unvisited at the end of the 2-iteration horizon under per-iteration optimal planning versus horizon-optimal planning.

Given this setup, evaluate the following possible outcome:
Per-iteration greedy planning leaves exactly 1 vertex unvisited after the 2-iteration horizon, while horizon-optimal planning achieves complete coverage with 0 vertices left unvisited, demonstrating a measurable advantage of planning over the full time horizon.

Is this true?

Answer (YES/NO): YES